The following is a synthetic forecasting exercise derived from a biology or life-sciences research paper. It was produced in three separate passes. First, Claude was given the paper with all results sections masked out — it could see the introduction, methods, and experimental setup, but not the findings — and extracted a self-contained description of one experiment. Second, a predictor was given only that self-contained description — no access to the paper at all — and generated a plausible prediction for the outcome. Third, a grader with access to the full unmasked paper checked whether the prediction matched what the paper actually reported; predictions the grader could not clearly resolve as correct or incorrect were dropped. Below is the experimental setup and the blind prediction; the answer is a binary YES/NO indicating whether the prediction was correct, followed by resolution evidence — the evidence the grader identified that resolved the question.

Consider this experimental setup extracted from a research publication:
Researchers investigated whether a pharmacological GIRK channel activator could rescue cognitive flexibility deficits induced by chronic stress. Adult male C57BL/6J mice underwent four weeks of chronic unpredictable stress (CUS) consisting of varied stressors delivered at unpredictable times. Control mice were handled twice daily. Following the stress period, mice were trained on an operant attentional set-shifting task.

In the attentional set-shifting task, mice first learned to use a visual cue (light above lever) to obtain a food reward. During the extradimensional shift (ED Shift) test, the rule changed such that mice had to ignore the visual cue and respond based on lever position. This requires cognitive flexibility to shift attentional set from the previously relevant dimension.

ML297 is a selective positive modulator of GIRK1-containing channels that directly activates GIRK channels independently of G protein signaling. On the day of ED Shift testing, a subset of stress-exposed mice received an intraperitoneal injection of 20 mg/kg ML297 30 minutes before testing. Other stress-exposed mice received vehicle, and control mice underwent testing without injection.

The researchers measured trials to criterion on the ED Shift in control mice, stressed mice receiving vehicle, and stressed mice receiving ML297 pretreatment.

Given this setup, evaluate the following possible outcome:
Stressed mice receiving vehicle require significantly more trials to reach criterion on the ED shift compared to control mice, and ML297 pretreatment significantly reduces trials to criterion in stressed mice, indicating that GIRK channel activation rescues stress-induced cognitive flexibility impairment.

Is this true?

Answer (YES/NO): YES